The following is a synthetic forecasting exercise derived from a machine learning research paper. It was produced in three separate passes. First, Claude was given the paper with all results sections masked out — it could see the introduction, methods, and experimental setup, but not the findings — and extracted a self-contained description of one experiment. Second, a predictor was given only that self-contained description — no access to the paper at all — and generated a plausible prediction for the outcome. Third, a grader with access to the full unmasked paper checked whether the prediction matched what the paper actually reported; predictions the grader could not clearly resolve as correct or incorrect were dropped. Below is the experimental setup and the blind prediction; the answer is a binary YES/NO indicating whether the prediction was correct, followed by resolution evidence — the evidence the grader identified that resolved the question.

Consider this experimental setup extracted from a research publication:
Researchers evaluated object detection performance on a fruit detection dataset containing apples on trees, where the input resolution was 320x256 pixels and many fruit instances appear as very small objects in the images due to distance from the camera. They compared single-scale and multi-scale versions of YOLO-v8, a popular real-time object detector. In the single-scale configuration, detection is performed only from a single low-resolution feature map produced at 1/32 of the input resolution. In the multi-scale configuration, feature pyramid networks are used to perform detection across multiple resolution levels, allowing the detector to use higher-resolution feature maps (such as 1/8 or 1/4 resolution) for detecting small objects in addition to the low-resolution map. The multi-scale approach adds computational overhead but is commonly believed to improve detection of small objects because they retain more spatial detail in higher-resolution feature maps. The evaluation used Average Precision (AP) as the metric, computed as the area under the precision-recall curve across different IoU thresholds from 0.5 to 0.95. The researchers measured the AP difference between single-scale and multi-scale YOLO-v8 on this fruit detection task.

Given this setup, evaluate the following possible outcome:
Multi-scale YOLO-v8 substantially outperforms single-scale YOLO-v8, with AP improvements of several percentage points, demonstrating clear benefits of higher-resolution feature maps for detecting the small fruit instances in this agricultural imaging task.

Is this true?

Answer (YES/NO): YES